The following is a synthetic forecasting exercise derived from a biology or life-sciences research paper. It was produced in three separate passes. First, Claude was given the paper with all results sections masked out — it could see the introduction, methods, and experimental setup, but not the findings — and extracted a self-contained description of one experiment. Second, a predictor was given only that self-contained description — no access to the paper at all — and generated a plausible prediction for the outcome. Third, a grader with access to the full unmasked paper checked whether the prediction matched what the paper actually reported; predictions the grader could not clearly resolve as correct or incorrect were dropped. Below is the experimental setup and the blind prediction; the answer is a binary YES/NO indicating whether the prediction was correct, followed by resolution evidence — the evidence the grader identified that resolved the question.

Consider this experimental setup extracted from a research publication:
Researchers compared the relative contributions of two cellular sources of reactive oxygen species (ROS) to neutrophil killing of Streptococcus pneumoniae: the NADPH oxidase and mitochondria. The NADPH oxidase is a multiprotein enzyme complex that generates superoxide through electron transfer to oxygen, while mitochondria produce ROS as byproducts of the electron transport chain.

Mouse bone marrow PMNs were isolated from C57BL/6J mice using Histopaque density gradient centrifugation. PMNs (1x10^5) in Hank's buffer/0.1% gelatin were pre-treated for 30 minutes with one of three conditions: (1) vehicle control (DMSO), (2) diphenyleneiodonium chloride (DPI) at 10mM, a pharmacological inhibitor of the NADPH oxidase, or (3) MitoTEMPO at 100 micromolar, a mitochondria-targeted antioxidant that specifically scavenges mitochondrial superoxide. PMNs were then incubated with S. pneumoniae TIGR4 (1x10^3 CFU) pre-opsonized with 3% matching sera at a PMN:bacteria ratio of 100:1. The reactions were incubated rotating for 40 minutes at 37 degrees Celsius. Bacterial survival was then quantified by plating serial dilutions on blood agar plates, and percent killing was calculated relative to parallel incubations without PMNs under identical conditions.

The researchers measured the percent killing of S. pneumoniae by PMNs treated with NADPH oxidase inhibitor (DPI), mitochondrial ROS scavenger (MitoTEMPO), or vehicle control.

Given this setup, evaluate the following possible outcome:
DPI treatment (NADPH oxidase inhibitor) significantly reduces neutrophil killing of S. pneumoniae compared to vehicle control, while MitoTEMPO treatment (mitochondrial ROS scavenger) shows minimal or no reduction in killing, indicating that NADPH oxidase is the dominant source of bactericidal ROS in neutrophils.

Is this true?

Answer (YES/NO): NO